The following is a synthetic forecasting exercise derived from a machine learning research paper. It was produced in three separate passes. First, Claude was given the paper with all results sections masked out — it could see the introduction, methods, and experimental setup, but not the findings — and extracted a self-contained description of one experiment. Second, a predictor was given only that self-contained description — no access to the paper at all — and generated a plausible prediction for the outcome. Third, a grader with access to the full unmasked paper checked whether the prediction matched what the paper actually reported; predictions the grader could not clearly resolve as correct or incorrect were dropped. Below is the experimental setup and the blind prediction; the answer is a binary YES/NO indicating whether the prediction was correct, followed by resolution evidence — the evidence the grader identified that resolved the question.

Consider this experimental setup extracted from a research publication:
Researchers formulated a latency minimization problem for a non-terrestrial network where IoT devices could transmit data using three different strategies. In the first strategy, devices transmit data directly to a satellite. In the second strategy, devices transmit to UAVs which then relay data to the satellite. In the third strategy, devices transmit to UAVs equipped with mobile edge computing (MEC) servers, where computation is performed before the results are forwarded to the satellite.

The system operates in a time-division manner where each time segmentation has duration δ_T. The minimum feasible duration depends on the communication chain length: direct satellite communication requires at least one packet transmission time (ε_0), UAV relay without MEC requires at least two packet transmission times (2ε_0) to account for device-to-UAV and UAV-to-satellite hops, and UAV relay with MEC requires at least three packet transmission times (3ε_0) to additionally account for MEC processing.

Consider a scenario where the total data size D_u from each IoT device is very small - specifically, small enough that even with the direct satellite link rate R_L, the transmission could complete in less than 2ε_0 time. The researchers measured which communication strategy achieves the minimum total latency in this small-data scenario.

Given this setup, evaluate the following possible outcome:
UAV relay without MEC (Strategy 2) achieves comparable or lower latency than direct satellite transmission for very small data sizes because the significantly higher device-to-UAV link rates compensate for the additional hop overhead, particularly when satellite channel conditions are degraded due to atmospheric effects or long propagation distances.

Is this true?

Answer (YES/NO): NO